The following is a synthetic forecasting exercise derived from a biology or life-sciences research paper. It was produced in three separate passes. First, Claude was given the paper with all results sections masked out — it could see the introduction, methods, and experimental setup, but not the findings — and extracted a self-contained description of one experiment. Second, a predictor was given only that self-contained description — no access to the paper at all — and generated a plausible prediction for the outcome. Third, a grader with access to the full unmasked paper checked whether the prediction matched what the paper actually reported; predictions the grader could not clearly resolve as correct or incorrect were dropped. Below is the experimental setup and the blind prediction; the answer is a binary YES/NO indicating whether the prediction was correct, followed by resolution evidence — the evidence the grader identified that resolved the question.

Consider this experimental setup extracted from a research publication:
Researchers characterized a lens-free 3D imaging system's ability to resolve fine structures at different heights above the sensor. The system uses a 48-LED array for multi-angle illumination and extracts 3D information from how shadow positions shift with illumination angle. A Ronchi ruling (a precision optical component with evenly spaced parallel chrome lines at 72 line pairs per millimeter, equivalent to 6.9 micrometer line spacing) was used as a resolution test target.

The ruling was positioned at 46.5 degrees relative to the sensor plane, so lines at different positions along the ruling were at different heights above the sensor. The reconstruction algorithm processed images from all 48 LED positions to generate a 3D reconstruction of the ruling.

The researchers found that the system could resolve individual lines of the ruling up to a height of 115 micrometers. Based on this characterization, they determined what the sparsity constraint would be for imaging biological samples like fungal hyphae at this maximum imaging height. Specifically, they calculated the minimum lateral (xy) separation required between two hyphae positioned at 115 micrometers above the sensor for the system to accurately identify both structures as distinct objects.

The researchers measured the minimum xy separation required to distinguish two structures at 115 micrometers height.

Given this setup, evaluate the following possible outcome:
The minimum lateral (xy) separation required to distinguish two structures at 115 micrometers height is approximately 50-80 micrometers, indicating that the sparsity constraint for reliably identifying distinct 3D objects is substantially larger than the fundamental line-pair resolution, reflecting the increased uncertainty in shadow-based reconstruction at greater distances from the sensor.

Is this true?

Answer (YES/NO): NO